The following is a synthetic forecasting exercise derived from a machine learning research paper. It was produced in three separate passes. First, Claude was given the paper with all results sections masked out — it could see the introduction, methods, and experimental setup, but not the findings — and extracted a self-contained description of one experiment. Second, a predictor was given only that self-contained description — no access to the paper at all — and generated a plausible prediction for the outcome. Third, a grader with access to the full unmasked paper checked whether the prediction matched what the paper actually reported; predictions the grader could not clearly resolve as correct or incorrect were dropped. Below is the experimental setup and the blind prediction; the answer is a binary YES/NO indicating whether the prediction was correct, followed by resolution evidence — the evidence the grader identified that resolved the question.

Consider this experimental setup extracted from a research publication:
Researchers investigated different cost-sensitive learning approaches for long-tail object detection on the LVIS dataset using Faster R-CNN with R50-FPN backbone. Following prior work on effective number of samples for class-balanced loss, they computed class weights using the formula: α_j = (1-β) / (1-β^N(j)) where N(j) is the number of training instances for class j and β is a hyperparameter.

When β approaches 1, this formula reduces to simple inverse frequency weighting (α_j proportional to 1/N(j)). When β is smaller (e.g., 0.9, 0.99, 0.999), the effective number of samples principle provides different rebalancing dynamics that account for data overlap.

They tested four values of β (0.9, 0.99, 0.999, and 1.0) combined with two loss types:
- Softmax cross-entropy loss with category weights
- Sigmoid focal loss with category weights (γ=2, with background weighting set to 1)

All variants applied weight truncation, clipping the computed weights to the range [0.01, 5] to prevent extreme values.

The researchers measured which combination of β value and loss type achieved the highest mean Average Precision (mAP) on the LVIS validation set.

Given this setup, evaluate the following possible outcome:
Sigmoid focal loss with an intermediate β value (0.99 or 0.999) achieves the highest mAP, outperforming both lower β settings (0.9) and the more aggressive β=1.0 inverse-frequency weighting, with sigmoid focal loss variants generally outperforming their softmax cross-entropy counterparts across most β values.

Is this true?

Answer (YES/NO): NO